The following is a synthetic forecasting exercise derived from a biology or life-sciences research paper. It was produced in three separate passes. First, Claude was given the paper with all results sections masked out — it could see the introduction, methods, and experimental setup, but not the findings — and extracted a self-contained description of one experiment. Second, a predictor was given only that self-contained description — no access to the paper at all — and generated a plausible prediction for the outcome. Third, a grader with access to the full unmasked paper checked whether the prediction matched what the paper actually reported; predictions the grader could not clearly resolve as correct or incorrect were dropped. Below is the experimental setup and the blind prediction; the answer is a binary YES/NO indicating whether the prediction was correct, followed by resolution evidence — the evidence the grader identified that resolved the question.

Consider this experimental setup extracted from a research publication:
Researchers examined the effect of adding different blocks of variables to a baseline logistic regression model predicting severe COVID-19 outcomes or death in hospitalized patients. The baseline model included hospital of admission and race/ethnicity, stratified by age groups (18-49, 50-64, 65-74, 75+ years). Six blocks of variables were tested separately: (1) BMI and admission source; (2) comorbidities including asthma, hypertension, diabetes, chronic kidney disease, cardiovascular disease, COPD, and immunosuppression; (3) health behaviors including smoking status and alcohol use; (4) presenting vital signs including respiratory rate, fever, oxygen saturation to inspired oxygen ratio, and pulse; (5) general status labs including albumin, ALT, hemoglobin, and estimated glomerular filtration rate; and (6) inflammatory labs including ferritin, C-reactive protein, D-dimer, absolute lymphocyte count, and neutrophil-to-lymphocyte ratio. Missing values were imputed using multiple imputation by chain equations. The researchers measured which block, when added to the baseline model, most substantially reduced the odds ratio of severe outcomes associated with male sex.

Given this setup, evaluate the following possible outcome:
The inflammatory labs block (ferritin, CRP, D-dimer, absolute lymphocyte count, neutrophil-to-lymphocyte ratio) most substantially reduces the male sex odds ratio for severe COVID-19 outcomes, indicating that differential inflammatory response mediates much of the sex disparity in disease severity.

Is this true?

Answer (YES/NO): YES